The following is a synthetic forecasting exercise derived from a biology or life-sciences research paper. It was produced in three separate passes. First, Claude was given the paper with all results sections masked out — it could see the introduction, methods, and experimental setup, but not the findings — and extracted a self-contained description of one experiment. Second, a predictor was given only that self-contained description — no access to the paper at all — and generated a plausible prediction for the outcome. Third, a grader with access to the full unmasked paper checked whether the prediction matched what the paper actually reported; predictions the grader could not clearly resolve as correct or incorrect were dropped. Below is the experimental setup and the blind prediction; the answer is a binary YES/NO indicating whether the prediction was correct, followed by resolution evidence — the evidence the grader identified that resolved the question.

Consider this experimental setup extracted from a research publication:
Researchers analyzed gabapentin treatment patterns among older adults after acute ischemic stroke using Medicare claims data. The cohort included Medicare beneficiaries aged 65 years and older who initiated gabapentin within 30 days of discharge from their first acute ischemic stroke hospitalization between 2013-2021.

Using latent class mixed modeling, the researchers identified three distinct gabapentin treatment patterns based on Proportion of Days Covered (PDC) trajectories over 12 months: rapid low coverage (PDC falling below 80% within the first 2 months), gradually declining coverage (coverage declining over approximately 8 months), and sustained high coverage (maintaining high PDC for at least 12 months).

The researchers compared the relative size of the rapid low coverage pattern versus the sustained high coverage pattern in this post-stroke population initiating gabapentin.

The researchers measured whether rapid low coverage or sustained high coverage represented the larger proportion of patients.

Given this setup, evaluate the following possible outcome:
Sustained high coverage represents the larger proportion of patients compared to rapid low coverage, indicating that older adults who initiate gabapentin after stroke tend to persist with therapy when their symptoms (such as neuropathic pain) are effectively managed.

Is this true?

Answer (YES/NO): YES